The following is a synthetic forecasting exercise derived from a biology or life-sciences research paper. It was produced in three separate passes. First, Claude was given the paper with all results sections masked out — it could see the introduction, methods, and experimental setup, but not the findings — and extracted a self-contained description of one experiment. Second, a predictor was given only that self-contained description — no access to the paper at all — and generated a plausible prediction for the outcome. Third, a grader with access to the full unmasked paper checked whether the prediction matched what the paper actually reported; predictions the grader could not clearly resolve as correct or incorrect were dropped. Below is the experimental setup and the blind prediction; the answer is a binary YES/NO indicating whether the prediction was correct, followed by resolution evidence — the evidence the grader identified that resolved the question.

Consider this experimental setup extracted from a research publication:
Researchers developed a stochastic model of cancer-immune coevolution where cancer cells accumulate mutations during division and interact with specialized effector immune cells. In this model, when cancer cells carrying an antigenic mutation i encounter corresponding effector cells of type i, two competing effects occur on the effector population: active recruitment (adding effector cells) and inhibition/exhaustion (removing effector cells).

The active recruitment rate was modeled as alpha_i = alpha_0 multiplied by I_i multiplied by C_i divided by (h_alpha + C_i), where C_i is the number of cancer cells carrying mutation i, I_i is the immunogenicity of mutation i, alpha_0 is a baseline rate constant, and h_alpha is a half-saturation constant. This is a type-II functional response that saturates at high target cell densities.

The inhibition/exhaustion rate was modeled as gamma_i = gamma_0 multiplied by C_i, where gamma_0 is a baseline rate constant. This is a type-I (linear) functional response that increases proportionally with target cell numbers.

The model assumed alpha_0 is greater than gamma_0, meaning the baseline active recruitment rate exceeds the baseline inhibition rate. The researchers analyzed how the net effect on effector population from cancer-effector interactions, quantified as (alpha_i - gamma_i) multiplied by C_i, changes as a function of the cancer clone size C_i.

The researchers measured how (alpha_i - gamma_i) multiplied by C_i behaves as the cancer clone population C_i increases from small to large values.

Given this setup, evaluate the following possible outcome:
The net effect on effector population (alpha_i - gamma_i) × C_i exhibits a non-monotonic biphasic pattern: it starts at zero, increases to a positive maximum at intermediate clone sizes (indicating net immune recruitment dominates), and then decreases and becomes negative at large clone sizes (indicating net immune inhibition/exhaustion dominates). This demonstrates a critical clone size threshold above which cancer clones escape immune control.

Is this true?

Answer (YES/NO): YES